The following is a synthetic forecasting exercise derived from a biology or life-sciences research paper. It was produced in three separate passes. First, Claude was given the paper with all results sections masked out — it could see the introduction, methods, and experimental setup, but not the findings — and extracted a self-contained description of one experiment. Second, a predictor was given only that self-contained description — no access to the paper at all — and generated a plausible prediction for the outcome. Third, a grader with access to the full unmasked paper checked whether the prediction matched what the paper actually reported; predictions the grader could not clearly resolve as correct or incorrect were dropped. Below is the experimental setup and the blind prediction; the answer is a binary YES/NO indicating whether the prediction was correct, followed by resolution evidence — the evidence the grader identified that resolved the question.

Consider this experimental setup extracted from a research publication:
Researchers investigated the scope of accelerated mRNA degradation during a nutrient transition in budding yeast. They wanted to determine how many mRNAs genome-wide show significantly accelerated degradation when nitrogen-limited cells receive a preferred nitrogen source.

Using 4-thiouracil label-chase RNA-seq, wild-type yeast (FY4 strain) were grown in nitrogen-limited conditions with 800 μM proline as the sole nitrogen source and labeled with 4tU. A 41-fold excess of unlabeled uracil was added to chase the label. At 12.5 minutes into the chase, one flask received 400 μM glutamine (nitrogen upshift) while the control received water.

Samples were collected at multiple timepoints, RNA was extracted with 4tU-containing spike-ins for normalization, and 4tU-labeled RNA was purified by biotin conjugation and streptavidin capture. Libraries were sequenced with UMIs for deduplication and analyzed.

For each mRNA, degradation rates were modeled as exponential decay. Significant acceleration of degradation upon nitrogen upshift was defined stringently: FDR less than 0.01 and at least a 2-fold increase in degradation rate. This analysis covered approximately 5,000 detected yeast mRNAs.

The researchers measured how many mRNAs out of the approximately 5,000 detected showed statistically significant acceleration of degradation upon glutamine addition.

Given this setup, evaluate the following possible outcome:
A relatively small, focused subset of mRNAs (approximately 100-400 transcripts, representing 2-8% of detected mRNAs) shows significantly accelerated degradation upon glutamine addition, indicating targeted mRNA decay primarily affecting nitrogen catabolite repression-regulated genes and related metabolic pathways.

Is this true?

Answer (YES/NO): NO